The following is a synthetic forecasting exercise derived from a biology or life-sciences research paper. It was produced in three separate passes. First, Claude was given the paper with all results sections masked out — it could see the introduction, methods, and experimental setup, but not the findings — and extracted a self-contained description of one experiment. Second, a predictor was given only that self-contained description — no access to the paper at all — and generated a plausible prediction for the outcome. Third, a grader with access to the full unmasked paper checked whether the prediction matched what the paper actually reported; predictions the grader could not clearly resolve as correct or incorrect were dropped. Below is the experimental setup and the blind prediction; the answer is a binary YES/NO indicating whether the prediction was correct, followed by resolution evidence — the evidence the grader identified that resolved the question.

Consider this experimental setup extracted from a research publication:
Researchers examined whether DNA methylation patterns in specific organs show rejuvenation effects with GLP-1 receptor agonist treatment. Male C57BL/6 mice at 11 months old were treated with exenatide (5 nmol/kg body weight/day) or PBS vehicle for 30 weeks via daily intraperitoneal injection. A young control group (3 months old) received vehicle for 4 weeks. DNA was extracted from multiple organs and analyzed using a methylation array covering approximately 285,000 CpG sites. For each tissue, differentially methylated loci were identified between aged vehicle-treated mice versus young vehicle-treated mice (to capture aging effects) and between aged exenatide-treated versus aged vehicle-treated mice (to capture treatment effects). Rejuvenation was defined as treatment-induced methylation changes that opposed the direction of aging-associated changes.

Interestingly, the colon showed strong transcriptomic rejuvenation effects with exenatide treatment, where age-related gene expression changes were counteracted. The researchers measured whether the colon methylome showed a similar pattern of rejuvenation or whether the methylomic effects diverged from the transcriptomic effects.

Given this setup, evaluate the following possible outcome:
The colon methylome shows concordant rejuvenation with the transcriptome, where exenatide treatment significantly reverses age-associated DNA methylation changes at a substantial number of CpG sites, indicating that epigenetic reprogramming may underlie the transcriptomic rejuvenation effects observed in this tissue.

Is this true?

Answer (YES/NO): NO